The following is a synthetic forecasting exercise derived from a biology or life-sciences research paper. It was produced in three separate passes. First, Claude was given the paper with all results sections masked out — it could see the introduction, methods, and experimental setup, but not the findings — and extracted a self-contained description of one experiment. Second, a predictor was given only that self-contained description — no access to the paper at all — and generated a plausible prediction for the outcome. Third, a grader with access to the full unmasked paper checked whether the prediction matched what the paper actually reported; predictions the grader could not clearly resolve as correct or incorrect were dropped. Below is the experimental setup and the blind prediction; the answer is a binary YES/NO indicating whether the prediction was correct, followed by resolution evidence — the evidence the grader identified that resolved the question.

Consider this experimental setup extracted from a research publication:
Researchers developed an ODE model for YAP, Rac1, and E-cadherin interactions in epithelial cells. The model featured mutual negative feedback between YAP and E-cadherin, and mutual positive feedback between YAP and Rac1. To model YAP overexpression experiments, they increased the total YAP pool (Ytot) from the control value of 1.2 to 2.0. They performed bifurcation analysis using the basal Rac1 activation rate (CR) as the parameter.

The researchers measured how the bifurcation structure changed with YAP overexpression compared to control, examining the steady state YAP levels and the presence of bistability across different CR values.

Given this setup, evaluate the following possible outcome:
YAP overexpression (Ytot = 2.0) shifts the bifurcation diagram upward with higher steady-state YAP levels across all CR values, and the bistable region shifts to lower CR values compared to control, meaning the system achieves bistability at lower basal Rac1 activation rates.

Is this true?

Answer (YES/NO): YES